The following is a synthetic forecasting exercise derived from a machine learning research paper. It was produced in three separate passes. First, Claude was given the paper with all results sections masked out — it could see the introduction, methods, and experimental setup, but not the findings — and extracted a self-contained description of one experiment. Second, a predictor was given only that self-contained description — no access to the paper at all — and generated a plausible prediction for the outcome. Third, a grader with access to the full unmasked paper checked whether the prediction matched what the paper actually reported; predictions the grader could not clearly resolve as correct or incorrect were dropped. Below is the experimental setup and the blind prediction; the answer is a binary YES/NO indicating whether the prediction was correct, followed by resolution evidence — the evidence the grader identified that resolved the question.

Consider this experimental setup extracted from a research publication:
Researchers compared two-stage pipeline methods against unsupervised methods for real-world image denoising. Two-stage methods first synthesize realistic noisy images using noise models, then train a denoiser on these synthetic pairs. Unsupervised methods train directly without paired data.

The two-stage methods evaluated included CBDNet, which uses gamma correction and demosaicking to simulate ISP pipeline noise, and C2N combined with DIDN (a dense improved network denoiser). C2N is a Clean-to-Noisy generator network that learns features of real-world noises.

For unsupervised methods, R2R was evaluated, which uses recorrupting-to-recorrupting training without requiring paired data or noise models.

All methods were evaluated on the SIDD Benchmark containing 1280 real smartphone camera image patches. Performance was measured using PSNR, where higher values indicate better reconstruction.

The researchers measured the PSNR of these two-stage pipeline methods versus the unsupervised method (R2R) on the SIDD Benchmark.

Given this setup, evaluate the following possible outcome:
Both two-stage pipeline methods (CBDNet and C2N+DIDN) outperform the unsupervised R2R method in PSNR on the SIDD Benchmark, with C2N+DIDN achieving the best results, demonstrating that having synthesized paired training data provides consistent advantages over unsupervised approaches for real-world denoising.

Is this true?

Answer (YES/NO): NO